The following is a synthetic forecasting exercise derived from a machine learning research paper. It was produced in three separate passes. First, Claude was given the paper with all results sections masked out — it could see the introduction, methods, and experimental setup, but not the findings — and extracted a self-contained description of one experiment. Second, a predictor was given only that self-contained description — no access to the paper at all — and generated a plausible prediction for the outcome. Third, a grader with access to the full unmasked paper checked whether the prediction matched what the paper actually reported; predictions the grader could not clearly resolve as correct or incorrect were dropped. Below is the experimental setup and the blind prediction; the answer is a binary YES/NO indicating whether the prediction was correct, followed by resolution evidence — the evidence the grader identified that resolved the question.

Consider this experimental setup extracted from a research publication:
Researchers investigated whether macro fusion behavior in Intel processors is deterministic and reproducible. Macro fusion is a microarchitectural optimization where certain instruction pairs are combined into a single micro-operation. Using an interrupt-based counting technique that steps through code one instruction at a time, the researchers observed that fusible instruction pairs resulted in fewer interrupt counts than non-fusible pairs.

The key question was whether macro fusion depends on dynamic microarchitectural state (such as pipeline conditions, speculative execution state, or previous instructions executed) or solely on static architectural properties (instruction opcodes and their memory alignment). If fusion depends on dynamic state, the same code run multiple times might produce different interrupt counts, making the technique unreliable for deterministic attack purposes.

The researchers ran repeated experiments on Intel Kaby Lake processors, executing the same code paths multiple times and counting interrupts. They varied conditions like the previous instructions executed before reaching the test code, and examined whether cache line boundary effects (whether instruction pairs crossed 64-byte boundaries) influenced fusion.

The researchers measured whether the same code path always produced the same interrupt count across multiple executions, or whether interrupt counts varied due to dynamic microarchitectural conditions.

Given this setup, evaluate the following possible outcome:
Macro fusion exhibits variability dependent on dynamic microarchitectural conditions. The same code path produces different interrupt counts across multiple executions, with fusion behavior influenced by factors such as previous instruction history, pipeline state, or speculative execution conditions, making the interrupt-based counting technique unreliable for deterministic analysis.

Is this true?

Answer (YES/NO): NO